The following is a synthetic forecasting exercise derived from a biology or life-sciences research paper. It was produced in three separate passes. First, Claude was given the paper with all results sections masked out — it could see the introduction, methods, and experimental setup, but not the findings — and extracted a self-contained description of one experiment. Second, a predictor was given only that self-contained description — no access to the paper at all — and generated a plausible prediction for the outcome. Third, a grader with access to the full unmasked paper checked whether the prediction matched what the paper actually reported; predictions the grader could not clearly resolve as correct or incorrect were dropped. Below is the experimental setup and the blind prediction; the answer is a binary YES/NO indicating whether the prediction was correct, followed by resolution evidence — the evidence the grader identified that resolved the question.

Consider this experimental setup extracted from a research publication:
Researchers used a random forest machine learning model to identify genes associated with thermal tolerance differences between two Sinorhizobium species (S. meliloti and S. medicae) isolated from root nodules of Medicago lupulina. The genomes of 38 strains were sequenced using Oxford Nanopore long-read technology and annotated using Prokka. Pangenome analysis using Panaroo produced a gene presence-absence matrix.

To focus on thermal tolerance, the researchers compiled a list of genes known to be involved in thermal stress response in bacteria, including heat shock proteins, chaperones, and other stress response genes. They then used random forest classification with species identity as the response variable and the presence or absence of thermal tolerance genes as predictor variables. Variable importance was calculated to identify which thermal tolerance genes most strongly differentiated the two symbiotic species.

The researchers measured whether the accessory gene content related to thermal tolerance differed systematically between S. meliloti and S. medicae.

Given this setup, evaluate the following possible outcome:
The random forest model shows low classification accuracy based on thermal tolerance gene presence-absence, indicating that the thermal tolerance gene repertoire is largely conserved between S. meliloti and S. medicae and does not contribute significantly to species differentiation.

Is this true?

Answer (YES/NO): NO